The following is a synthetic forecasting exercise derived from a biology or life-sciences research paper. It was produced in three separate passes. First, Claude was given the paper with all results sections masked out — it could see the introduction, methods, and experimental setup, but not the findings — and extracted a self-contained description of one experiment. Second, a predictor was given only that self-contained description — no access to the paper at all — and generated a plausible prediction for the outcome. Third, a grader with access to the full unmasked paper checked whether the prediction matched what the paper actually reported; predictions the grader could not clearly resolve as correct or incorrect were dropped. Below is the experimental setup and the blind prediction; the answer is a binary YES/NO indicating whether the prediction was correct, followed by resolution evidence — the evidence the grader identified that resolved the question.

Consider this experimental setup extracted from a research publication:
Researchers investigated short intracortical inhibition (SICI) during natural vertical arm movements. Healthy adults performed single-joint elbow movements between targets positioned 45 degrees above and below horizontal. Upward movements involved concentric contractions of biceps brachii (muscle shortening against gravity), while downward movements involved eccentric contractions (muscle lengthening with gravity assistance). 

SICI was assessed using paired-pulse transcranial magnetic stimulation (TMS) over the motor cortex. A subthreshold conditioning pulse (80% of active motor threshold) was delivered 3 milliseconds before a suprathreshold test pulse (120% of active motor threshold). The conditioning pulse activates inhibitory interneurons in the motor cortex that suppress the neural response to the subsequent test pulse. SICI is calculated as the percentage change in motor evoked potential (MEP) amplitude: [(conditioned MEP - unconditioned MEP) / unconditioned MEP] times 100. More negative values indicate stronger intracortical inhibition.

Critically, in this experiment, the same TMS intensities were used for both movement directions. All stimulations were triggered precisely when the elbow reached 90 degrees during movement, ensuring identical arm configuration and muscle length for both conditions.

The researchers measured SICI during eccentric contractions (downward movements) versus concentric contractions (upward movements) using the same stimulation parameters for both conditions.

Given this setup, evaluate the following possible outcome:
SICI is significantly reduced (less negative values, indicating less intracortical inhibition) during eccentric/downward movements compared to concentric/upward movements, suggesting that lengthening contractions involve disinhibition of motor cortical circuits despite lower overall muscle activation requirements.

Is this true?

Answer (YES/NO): YES